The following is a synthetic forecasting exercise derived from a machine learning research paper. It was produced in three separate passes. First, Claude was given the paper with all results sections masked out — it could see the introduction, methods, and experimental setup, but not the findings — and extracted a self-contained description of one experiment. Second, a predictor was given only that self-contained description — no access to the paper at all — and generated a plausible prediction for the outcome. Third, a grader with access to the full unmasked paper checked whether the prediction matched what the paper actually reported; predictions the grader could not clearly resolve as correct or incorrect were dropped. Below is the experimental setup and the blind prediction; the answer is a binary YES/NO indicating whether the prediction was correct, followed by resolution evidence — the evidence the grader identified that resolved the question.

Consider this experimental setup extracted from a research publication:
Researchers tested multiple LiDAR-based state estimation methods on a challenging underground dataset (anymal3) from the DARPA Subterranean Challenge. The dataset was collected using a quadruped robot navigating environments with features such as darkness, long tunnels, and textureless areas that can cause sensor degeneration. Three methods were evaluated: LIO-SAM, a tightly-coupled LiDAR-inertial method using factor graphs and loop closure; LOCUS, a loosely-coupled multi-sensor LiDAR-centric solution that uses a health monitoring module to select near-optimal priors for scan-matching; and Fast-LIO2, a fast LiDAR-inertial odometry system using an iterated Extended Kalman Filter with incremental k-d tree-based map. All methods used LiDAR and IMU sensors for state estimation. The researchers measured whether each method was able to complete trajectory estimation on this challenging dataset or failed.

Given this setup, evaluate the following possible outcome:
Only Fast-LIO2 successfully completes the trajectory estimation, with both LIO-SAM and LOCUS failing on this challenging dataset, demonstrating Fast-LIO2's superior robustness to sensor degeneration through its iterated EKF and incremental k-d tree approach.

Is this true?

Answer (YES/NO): NO